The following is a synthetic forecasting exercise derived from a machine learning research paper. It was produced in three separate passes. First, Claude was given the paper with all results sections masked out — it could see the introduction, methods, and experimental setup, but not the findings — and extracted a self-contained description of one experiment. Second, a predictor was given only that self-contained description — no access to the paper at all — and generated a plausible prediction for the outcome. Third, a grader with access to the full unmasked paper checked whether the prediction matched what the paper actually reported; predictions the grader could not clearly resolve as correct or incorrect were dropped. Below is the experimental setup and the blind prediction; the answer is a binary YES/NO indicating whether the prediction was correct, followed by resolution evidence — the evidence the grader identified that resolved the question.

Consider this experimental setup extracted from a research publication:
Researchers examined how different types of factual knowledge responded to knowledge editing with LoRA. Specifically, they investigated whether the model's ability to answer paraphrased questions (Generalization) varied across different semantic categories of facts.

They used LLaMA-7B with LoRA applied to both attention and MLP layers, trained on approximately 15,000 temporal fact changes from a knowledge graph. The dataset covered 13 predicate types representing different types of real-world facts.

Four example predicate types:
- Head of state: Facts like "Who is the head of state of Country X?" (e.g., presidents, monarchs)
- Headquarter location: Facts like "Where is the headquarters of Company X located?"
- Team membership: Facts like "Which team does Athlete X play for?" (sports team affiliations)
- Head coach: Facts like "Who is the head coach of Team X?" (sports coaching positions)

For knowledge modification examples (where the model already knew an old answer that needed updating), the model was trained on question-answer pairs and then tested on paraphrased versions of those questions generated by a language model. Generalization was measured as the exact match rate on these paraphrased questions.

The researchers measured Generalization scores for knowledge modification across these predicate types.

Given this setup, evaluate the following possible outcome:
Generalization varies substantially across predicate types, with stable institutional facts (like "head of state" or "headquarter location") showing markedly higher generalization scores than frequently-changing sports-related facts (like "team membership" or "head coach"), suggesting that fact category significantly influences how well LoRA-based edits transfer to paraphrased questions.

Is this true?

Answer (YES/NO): NO